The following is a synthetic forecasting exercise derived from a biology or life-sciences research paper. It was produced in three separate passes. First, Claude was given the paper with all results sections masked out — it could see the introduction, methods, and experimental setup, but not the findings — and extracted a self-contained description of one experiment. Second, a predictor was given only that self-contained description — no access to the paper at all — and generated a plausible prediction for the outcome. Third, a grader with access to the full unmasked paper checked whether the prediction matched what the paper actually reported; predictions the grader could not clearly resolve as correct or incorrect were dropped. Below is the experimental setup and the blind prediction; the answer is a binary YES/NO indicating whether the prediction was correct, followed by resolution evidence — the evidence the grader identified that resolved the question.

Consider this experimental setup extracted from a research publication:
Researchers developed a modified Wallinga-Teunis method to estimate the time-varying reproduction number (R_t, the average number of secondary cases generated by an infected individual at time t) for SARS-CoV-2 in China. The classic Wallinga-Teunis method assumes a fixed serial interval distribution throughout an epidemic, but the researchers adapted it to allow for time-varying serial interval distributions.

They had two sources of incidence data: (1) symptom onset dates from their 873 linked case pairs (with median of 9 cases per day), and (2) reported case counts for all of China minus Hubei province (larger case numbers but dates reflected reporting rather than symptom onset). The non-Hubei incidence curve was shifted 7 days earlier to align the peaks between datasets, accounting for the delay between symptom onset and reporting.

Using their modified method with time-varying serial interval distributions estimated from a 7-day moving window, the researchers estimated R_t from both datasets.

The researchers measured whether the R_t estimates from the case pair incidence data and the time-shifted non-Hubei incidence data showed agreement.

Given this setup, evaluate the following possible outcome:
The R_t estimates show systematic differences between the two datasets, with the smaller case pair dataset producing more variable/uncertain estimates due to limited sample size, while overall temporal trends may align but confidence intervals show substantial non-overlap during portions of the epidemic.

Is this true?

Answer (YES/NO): NO